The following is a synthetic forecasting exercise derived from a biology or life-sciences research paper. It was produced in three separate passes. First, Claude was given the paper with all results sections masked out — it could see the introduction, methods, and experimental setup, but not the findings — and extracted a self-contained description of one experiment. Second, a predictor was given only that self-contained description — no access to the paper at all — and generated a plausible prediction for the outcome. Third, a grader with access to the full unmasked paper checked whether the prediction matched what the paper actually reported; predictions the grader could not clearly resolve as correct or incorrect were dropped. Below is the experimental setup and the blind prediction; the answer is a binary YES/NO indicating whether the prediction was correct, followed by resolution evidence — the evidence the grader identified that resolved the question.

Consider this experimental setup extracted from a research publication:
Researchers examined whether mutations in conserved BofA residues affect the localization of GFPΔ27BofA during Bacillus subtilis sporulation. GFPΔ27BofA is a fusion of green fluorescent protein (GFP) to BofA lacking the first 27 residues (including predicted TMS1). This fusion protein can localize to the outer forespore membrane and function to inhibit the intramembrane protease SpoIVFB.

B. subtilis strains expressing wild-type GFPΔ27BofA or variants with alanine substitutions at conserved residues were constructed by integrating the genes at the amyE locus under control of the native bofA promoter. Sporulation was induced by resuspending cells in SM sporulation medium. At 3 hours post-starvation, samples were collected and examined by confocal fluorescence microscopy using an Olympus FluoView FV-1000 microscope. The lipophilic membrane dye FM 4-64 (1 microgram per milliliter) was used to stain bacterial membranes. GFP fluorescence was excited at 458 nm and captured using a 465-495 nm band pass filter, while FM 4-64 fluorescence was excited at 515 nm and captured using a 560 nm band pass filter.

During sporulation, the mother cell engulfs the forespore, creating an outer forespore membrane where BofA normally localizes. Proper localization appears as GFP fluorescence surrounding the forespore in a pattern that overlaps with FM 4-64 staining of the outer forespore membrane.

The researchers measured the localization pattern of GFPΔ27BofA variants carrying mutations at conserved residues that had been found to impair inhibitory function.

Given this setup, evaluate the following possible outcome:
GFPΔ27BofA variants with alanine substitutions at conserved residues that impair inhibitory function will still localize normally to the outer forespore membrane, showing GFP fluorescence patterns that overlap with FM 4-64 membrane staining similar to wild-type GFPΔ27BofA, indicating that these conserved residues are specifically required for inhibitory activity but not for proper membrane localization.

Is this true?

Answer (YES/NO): NO